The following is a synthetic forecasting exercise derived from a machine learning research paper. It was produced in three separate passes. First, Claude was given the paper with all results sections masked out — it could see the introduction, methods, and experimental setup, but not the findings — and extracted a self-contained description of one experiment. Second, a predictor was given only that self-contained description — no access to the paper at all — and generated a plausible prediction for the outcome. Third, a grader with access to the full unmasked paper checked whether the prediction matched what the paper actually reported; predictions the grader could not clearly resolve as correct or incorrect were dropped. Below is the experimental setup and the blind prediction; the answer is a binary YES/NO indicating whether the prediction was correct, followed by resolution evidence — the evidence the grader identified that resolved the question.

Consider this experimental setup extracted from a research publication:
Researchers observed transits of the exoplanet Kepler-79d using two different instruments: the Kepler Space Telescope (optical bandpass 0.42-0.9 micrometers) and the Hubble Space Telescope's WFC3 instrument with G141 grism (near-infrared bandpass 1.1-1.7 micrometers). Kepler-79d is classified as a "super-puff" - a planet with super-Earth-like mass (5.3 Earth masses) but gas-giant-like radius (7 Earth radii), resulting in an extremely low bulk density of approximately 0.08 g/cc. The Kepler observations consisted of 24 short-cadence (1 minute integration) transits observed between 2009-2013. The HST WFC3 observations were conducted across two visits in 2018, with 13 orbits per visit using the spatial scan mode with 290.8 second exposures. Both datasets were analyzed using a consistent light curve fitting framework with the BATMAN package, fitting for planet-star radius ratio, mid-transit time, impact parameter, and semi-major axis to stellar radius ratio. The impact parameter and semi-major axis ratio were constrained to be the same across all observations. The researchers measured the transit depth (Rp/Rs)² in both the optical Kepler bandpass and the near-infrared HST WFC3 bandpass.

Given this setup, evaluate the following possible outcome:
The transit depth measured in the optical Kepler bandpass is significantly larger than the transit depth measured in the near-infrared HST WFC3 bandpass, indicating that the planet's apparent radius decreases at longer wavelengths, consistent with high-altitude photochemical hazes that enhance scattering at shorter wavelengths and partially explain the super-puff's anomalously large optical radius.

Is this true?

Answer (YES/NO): NO